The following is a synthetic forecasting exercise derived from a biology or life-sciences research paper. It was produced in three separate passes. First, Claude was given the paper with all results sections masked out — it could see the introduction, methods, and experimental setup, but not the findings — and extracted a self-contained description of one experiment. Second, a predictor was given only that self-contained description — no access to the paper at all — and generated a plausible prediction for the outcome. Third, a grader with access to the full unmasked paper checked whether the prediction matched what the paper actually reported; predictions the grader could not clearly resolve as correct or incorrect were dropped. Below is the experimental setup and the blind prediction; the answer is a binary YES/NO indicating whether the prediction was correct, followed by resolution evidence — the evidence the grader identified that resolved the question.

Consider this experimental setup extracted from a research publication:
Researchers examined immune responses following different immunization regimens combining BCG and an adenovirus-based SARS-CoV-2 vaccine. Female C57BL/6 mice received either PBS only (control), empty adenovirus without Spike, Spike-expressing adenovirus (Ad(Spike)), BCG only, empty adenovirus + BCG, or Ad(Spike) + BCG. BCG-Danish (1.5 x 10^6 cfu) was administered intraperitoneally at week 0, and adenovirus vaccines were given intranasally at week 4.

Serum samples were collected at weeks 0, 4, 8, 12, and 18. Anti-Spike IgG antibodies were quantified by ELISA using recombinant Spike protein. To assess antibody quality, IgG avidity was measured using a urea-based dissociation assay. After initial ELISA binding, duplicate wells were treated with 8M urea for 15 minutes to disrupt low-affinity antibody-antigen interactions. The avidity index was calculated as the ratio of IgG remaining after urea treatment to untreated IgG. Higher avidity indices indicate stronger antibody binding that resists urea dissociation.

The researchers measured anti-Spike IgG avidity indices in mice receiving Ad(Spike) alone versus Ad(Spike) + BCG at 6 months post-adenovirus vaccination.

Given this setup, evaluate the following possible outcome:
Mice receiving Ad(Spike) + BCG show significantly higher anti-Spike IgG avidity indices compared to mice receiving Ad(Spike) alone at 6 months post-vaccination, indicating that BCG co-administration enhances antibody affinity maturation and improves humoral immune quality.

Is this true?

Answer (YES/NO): NO